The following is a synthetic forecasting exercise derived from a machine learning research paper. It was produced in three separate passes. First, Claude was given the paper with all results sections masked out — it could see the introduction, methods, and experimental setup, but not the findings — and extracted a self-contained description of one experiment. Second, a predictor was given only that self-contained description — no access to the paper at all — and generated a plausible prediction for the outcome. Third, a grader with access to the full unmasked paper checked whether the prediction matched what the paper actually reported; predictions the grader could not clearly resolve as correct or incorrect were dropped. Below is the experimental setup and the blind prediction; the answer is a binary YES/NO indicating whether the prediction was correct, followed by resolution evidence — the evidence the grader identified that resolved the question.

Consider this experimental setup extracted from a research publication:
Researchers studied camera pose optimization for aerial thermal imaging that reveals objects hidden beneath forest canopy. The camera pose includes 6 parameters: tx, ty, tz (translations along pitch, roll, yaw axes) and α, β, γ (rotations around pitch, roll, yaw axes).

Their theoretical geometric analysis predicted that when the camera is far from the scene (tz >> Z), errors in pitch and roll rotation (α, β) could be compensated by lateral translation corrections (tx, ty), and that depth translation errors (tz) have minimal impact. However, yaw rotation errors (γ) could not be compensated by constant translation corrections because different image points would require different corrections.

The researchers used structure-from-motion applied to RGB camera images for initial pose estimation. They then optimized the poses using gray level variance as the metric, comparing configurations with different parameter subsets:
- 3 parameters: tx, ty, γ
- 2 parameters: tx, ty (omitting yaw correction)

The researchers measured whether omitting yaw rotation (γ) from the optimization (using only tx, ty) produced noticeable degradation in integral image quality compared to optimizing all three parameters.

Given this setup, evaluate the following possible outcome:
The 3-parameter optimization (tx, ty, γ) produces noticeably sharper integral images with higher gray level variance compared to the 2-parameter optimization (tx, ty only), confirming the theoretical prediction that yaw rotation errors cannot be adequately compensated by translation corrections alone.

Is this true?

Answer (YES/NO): NO